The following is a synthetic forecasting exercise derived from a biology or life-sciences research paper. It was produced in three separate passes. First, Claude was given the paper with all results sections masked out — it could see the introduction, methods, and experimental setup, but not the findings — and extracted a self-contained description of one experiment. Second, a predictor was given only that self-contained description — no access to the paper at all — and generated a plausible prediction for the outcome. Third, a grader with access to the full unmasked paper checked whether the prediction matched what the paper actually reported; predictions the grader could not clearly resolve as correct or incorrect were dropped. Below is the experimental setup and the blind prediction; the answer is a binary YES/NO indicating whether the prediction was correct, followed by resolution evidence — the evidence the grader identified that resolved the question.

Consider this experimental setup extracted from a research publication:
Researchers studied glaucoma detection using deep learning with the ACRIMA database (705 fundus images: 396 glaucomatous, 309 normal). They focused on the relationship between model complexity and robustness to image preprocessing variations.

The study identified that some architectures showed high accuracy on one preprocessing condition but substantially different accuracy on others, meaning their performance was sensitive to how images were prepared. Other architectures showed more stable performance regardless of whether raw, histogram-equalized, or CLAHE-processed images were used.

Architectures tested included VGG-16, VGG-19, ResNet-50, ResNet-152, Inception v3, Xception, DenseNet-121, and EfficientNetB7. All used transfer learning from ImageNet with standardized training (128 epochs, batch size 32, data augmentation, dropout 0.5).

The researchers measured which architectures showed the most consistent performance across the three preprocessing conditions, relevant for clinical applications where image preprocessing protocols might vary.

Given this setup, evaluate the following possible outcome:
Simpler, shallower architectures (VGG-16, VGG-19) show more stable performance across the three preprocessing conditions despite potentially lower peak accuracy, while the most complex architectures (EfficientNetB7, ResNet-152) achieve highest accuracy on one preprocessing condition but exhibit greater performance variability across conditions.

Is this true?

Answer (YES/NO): NO